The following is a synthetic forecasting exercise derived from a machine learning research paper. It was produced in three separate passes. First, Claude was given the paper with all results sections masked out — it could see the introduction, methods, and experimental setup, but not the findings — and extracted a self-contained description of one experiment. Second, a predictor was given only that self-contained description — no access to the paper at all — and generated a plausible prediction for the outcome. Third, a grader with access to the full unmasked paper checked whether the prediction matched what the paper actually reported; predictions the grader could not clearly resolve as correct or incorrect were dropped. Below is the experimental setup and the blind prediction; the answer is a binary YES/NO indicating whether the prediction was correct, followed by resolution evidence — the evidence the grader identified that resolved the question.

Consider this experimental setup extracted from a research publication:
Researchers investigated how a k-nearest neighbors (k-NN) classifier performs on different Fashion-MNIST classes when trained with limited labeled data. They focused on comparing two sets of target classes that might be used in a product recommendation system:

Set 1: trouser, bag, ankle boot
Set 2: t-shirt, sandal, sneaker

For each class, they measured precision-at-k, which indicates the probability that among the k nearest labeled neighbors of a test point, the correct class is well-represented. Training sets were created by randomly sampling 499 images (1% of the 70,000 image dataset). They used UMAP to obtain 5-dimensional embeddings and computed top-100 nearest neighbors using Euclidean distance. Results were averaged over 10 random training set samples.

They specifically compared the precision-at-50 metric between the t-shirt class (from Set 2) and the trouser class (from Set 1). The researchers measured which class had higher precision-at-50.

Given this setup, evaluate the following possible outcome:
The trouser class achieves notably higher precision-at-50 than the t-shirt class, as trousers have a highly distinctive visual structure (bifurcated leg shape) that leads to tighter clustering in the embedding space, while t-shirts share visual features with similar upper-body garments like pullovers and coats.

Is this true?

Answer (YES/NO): YES